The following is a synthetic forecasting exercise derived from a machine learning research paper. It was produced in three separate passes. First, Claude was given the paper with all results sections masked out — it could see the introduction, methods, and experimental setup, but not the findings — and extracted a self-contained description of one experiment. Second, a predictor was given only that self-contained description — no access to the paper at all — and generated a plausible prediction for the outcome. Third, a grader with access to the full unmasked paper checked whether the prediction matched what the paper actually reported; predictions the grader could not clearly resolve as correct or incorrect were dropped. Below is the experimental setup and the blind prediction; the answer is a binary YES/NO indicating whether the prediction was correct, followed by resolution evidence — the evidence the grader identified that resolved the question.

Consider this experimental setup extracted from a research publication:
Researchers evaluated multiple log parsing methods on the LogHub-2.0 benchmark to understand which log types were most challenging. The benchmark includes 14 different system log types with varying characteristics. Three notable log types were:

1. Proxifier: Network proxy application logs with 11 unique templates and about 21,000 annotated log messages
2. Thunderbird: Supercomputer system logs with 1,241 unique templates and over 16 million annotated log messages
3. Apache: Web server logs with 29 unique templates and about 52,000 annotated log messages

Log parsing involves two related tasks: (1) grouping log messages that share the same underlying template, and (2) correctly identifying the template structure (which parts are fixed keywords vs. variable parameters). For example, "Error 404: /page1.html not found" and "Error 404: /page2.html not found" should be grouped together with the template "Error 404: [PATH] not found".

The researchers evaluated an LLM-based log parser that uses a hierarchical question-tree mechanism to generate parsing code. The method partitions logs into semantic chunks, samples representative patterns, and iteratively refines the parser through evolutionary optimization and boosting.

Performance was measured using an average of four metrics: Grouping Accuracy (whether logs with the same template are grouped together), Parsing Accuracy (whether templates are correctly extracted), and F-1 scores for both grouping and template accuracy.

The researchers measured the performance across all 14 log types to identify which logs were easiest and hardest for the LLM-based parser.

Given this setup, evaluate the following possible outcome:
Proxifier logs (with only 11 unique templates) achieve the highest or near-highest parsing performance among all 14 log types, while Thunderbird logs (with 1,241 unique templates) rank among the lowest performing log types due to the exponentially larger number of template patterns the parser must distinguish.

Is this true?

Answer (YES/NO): YES